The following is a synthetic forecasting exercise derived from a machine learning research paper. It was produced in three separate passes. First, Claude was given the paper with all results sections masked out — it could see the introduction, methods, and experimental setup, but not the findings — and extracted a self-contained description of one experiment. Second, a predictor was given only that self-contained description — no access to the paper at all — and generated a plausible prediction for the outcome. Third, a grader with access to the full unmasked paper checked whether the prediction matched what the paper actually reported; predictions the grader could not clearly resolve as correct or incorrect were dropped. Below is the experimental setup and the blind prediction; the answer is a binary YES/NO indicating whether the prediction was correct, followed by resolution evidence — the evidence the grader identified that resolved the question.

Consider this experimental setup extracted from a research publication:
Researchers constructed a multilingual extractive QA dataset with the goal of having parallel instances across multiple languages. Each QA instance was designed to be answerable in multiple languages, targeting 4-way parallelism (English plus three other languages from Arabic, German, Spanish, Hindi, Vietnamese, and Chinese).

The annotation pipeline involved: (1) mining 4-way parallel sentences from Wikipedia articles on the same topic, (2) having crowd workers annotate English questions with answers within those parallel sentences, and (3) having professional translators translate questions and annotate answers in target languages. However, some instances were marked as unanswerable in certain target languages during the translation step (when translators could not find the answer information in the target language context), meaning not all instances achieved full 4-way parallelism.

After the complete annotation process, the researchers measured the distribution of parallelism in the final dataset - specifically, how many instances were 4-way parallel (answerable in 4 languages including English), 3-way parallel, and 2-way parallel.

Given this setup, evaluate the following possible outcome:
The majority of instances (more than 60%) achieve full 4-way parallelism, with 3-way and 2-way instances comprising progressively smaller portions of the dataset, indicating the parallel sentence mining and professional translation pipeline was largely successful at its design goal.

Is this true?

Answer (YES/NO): YES